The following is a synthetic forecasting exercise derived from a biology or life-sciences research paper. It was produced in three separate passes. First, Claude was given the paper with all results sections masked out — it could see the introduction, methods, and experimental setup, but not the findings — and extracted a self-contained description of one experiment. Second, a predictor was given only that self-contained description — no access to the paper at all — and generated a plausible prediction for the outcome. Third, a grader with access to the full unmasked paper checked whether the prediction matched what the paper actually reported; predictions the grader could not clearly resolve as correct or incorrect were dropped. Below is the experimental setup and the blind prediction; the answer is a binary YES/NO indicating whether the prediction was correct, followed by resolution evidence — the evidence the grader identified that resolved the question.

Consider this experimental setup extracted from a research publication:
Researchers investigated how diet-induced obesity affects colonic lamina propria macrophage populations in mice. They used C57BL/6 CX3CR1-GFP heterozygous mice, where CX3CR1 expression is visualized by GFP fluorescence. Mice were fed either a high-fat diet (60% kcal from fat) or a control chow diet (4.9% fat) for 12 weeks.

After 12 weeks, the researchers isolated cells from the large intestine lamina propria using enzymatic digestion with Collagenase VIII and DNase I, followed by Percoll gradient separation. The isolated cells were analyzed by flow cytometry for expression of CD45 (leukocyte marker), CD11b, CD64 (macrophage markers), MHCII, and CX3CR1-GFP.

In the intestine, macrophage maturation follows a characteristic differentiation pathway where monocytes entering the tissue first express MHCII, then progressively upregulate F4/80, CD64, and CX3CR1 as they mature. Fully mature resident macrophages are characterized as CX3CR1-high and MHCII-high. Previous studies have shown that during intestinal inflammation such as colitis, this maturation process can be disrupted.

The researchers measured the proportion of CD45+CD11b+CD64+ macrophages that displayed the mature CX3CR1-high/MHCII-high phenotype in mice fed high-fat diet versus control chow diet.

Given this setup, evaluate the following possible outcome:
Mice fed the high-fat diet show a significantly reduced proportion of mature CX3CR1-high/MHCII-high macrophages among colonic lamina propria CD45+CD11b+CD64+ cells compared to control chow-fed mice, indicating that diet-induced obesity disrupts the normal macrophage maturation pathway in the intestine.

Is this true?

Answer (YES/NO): NO